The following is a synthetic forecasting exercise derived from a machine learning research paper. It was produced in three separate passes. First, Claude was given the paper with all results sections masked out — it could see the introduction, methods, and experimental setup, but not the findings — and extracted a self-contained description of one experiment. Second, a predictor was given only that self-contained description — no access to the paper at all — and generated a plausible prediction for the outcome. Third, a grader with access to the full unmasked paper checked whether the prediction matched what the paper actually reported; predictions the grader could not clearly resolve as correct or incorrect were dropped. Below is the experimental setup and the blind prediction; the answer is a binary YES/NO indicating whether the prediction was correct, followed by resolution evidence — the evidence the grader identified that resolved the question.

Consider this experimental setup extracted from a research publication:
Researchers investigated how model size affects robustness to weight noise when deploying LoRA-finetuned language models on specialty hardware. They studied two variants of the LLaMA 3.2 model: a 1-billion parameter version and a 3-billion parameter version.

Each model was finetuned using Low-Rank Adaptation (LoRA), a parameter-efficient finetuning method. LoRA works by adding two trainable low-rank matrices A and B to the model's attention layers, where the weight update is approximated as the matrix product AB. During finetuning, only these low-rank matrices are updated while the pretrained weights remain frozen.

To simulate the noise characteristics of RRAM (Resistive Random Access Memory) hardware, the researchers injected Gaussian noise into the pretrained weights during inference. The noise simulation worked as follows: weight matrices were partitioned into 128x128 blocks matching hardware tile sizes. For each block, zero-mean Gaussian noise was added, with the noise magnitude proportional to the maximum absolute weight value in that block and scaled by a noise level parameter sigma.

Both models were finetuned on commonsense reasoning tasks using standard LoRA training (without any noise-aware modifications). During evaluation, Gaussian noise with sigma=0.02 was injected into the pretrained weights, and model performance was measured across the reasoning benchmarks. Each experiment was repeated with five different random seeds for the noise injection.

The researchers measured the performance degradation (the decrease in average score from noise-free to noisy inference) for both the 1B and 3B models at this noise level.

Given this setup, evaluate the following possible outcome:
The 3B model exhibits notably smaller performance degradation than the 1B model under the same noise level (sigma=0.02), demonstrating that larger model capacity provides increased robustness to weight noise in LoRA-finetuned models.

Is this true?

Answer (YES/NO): YES